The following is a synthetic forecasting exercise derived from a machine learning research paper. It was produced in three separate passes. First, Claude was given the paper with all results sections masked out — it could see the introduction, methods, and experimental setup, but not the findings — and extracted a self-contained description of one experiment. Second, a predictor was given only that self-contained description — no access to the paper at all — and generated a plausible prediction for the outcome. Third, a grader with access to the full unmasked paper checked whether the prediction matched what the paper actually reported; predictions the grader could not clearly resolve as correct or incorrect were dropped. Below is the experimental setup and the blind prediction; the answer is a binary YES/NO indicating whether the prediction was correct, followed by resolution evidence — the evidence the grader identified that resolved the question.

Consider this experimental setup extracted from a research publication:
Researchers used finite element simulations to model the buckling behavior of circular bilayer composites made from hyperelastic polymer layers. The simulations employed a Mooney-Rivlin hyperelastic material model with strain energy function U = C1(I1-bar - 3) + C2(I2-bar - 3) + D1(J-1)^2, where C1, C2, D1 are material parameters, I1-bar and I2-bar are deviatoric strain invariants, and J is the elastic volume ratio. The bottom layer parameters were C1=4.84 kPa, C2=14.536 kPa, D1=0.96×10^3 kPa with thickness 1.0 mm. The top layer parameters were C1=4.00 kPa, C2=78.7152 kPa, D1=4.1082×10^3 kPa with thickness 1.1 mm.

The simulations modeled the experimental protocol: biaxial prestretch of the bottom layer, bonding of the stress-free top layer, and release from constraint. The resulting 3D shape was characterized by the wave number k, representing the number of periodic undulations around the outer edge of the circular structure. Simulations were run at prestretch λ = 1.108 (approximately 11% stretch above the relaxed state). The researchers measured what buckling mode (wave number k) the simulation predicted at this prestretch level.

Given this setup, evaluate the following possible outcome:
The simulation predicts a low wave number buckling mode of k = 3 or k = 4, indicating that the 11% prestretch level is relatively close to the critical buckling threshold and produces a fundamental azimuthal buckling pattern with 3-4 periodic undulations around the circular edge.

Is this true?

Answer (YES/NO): YES